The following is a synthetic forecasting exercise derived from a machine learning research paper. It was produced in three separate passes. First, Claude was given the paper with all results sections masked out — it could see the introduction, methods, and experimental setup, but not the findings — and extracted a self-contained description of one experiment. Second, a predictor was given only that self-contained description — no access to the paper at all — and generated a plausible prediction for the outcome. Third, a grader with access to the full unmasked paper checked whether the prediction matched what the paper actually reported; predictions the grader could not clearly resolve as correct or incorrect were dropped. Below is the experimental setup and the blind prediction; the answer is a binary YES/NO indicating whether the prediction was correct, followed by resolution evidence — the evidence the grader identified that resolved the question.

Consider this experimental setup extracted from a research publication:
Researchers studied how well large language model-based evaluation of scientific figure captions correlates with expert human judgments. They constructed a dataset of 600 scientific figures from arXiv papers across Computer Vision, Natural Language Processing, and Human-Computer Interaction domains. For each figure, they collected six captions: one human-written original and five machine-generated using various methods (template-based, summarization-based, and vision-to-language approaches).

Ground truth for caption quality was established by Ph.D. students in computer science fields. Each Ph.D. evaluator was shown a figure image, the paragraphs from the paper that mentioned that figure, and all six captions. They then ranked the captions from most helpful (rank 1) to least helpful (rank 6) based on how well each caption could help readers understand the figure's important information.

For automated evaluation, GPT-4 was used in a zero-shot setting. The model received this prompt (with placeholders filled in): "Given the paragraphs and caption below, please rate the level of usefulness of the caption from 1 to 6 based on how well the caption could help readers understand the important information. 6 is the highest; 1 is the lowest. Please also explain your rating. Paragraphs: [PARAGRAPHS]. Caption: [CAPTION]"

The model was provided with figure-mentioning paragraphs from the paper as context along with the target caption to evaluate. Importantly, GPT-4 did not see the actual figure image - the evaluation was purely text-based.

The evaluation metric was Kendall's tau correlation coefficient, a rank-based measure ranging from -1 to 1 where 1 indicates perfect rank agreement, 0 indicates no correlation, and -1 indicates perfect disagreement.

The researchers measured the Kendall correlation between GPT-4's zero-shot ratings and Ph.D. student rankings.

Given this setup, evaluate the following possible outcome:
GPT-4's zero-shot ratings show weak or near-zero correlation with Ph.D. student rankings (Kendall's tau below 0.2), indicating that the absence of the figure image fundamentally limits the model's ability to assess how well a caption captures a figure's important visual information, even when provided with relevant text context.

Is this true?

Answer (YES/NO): NO